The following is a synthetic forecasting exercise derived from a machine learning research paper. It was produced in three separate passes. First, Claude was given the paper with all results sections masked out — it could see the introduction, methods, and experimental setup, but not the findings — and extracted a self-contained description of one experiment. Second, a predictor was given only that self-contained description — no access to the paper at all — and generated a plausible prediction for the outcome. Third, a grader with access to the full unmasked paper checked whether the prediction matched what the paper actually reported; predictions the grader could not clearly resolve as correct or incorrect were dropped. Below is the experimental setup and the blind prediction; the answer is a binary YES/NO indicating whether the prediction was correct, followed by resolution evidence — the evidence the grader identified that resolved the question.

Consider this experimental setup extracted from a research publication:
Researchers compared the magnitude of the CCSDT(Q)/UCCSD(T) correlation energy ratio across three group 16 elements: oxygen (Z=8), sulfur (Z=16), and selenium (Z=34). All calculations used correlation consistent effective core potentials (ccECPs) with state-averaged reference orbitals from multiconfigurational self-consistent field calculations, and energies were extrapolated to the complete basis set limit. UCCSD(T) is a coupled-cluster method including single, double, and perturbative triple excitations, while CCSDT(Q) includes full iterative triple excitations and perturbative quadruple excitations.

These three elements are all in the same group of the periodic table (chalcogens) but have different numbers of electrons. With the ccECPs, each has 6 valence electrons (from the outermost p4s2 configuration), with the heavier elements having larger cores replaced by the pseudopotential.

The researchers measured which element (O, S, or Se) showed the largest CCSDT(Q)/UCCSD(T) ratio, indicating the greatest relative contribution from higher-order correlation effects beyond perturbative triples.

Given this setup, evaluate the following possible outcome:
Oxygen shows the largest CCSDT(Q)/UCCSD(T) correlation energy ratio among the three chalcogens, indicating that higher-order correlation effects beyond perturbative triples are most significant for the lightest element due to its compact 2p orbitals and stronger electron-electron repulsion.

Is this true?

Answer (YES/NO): NO